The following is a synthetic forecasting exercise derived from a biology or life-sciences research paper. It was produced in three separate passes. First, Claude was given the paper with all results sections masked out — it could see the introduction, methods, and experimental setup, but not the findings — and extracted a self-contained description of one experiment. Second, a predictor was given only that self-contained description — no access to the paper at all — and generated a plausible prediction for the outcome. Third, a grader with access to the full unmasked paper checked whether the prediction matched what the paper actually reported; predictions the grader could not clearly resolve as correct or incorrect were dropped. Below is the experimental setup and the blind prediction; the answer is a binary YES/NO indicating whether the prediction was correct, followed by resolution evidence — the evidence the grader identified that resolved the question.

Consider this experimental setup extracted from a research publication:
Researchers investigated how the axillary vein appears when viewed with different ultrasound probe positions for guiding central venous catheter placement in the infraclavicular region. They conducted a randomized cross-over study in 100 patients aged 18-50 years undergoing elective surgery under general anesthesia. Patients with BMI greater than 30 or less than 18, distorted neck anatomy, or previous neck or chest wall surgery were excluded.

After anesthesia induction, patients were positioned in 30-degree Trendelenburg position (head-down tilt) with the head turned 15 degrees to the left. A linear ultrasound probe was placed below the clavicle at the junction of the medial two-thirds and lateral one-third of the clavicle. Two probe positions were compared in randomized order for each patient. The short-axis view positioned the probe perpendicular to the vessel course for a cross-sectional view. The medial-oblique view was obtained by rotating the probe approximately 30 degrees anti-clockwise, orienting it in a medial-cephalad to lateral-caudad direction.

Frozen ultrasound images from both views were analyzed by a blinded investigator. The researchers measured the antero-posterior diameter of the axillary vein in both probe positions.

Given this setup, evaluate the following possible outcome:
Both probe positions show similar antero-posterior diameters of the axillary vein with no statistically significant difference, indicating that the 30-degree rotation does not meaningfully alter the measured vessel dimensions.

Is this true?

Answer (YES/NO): YES